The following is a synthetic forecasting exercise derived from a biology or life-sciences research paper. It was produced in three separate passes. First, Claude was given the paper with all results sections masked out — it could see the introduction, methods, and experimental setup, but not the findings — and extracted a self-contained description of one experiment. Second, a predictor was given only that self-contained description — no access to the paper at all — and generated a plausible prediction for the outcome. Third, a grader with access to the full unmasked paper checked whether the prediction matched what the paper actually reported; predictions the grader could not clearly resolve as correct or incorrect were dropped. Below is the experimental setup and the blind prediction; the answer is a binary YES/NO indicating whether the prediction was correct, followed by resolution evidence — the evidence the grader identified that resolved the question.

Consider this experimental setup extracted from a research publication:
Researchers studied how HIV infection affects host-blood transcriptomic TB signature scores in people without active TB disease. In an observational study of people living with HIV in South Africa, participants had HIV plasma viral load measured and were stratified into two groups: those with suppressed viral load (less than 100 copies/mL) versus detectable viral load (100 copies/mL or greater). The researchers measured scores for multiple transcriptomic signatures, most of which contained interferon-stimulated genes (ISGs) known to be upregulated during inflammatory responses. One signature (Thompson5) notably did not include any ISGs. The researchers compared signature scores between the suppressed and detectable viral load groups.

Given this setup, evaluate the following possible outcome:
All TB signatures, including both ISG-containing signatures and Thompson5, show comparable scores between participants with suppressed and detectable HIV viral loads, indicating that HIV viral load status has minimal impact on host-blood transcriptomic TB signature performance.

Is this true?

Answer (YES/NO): NO